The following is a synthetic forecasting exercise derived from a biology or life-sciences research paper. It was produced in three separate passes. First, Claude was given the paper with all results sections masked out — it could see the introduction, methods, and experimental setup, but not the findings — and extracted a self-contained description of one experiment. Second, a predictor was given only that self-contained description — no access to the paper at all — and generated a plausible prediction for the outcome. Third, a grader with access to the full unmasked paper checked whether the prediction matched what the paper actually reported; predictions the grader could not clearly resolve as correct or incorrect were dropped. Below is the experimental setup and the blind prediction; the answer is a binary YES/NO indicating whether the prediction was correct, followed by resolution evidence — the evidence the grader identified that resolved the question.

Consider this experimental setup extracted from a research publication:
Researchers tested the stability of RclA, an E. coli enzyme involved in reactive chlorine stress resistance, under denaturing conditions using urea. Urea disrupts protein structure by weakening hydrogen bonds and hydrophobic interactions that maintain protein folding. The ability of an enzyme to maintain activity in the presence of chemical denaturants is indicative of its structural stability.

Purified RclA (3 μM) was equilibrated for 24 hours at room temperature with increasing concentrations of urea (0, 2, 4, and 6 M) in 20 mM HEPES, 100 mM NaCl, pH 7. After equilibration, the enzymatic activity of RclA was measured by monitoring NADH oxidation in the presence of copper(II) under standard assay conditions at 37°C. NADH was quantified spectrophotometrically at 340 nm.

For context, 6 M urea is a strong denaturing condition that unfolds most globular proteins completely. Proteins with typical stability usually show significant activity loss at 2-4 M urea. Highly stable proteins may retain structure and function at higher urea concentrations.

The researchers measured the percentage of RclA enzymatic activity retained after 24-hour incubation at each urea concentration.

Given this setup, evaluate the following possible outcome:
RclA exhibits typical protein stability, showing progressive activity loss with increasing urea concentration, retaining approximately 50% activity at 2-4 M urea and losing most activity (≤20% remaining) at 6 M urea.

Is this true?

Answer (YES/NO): NO